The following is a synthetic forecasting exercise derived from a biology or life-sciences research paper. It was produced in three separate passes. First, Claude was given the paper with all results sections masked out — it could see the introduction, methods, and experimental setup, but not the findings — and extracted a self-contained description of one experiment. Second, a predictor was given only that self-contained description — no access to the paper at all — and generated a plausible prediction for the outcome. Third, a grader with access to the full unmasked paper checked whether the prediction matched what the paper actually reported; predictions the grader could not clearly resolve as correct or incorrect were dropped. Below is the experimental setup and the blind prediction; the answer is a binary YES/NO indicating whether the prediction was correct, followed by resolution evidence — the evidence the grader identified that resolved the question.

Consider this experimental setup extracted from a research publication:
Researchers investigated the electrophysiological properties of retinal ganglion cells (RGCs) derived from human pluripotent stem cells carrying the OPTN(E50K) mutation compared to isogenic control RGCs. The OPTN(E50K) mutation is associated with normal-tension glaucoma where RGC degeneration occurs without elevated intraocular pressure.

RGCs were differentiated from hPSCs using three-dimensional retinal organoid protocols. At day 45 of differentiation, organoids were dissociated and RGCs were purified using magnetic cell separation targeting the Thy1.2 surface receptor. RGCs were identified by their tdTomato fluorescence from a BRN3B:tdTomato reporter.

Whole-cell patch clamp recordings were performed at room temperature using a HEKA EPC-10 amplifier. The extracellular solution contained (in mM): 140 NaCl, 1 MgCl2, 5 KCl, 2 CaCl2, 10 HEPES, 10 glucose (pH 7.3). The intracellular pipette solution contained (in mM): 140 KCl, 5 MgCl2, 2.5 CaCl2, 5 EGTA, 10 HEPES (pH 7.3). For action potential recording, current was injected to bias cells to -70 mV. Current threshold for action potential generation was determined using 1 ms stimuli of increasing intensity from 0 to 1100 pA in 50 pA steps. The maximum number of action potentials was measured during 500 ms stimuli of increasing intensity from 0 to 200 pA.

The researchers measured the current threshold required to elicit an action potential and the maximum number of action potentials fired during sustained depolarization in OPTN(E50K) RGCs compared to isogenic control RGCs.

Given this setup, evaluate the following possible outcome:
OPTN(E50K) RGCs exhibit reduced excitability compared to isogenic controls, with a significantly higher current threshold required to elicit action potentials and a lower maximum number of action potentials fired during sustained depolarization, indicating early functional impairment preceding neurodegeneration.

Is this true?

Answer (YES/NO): NO